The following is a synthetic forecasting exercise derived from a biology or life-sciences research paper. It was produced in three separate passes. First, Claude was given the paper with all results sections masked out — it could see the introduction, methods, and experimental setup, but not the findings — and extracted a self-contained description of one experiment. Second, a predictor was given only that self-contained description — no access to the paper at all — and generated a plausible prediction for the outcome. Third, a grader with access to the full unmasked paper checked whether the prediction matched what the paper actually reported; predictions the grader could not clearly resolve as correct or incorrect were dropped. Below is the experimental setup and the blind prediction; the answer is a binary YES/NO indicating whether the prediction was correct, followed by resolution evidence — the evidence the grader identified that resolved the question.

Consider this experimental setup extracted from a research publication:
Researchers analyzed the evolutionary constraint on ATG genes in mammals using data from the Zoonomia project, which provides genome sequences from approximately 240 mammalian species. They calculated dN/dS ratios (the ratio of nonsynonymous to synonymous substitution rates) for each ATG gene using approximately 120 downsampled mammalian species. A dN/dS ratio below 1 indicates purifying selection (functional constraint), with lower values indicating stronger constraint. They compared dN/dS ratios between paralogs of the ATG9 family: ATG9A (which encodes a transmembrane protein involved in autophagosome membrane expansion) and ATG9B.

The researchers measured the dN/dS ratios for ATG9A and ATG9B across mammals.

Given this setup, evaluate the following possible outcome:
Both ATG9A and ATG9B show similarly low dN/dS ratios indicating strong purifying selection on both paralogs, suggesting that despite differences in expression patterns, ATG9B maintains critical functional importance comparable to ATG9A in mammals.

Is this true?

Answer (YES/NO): NO